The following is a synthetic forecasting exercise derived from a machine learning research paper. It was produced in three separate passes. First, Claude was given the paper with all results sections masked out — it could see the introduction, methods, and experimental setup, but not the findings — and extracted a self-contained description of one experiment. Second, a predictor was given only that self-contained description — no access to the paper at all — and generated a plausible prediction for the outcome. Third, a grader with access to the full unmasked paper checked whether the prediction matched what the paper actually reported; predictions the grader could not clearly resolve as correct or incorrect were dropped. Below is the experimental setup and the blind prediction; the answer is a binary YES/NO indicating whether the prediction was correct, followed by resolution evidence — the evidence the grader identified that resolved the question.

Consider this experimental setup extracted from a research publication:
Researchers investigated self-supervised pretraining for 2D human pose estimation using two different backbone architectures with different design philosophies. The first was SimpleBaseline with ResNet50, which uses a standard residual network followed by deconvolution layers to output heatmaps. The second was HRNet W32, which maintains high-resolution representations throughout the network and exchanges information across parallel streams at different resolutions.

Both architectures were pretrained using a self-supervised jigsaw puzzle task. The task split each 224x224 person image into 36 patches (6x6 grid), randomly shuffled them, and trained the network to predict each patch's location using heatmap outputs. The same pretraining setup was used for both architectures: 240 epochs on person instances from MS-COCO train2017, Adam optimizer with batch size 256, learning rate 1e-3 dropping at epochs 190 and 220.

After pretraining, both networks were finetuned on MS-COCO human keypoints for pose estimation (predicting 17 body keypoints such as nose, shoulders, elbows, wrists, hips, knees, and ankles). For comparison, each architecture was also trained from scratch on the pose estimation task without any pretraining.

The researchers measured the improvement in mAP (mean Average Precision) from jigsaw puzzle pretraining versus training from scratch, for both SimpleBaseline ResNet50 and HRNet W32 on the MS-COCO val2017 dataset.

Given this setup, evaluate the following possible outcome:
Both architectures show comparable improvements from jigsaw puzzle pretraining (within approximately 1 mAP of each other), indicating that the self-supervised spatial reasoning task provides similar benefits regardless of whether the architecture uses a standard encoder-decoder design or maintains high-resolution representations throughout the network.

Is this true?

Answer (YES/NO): YES